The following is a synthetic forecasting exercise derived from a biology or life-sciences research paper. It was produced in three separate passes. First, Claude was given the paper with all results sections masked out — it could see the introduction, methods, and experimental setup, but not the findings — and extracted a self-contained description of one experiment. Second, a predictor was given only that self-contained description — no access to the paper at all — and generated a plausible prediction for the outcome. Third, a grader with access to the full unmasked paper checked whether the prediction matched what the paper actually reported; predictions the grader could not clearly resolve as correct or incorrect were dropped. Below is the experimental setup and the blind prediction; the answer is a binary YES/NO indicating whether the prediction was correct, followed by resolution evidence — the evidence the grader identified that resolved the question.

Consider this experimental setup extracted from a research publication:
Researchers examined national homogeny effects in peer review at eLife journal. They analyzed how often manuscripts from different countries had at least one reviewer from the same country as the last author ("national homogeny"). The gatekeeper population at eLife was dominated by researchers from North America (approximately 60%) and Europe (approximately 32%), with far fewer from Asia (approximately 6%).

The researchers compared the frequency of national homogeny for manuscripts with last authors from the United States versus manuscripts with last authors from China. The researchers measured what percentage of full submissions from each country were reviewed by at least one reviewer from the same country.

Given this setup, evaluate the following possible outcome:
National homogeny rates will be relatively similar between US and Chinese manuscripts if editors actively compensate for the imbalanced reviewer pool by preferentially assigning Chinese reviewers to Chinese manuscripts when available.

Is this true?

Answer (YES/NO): NO